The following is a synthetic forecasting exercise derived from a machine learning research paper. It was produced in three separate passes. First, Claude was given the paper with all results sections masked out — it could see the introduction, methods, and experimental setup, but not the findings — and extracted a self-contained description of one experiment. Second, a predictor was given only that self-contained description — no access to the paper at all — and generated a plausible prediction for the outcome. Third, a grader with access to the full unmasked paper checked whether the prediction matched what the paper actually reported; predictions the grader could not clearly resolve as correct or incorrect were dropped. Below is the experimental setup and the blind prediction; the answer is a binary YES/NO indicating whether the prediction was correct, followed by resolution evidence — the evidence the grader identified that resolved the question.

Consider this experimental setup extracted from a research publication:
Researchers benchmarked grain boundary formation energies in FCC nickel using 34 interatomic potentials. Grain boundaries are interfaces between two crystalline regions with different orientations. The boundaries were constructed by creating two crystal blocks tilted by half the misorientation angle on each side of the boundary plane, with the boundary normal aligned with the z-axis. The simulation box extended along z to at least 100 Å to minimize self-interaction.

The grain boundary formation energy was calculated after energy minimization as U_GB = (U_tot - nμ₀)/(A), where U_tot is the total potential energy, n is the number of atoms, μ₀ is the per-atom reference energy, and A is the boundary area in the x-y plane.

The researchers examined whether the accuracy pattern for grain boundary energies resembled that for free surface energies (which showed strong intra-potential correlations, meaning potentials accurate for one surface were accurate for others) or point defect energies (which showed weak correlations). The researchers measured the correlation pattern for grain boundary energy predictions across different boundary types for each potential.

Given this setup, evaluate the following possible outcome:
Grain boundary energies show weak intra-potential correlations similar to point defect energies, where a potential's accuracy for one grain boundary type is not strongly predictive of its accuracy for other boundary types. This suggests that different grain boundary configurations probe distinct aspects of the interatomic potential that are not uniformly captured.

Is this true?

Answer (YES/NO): YES